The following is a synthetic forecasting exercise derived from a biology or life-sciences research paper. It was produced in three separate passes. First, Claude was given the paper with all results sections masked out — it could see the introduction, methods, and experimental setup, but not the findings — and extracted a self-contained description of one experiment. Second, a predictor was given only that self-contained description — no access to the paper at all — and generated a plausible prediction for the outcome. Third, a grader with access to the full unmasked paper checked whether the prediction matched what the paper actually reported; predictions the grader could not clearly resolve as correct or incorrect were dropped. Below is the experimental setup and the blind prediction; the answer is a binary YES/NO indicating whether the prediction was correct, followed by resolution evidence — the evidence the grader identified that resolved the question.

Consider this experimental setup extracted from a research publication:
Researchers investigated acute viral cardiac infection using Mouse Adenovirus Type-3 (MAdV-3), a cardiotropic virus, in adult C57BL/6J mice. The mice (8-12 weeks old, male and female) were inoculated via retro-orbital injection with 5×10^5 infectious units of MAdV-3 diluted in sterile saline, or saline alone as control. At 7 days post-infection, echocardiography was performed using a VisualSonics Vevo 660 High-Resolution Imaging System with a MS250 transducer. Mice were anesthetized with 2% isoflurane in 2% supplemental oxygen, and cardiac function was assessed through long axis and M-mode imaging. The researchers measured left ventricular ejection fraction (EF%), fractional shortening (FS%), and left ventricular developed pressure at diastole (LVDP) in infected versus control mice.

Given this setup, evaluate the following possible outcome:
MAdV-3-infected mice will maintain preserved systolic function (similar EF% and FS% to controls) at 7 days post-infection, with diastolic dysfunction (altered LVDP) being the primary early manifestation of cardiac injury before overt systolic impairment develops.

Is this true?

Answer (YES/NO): NO